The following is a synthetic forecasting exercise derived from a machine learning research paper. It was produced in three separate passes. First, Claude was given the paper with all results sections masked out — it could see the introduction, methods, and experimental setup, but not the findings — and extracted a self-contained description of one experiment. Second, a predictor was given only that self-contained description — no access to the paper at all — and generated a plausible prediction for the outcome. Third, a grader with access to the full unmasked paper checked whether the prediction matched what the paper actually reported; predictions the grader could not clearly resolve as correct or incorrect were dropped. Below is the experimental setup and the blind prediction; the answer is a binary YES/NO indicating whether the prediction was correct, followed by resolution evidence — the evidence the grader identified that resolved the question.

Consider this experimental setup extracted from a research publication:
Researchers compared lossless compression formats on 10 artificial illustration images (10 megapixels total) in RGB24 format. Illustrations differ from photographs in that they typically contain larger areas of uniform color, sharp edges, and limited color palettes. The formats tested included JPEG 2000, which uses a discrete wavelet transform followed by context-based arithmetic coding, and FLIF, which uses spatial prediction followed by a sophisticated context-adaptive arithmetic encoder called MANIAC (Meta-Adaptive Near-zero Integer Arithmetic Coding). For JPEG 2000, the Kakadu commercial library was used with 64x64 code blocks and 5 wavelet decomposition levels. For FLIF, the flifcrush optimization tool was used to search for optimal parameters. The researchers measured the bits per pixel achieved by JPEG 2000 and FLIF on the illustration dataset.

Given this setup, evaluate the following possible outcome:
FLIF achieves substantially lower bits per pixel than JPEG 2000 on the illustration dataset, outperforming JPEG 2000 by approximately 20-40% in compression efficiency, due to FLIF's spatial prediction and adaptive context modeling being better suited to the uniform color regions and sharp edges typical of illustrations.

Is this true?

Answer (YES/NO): NO